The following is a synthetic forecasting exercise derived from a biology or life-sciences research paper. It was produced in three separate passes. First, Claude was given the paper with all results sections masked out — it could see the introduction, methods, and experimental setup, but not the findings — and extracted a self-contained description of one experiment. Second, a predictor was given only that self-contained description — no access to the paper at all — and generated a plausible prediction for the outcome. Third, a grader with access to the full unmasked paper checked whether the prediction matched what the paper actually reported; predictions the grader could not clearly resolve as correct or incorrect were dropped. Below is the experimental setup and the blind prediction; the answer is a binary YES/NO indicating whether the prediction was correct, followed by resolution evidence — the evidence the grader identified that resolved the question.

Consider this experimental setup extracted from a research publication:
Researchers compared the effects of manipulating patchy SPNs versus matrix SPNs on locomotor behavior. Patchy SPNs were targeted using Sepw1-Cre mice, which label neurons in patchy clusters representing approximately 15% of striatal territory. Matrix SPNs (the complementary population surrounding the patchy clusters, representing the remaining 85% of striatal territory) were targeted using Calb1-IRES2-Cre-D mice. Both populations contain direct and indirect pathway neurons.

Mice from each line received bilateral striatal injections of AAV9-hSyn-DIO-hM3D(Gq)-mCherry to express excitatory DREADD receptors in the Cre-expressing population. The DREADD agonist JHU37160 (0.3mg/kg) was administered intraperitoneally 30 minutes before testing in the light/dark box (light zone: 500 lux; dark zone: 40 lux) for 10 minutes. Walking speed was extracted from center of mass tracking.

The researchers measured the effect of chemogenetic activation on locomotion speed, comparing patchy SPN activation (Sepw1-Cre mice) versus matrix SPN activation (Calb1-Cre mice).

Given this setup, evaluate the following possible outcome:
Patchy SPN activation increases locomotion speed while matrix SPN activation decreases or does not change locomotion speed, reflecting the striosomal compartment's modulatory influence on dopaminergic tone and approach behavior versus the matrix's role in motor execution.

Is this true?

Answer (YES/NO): NO